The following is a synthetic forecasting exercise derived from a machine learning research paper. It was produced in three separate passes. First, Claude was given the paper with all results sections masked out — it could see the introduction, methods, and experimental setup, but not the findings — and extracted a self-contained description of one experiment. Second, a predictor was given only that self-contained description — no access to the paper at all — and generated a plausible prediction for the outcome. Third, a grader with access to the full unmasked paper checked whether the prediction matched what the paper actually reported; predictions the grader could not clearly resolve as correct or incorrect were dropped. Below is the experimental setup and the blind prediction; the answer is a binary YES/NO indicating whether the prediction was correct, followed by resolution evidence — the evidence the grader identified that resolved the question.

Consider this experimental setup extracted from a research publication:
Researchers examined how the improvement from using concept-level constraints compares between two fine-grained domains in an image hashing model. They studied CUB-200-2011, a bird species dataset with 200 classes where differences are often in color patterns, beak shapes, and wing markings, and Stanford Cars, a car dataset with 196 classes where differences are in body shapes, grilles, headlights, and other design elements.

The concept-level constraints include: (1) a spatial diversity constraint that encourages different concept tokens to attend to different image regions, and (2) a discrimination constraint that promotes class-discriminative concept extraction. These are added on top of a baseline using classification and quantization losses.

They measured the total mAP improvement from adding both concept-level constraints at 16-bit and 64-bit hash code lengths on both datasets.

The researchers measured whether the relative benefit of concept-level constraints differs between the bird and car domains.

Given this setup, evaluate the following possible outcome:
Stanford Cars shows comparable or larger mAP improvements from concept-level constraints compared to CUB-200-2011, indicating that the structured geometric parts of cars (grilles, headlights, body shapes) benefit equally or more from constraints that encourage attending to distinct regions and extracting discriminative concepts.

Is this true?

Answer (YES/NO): NO